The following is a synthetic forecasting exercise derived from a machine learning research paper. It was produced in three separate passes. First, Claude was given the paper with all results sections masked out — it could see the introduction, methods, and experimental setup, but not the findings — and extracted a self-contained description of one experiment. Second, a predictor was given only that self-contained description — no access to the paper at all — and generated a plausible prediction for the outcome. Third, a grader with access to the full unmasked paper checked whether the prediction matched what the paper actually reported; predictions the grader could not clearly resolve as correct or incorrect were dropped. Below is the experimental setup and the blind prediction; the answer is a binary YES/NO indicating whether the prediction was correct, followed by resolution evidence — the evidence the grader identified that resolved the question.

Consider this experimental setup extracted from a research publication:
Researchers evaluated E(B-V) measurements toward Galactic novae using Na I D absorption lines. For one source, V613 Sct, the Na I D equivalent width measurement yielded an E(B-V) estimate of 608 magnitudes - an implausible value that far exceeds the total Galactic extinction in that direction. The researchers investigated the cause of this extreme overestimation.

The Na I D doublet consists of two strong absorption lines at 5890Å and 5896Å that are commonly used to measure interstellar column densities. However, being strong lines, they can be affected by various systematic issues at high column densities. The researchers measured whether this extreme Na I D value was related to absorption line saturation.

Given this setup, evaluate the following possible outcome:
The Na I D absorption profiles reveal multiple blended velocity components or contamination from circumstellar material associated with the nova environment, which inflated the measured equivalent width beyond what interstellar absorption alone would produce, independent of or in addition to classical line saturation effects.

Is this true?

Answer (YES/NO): NO